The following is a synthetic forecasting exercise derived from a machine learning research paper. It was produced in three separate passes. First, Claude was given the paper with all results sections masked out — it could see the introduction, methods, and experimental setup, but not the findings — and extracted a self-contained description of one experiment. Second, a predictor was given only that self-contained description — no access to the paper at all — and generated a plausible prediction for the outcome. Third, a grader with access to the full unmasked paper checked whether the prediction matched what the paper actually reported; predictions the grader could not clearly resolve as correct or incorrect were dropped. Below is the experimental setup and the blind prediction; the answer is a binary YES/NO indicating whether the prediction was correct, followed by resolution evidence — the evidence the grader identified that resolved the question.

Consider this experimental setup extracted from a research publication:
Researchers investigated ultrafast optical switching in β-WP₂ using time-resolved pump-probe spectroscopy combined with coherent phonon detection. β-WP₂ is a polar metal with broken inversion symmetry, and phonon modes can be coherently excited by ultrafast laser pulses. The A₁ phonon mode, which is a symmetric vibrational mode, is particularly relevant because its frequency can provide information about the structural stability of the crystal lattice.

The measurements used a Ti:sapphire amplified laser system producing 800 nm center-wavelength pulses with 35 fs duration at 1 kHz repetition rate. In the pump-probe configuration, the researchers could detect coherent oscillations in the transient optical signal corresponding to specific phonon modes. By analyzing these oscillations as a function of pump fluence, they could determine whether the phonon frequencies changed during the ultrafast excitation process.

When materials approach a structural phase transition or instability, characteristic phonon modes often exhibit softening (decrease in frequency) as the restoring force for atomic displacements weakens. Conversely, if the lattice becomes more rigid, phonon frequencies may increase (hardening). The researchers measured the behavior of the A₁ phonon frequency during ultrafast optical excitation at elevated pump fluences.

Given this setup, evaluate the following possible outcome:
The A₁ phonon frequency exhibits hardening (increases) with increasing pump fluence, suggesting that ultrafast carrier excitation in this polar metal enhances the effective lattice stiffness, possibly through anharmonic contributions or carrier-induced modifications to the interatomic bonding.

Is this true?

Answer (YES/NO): NO